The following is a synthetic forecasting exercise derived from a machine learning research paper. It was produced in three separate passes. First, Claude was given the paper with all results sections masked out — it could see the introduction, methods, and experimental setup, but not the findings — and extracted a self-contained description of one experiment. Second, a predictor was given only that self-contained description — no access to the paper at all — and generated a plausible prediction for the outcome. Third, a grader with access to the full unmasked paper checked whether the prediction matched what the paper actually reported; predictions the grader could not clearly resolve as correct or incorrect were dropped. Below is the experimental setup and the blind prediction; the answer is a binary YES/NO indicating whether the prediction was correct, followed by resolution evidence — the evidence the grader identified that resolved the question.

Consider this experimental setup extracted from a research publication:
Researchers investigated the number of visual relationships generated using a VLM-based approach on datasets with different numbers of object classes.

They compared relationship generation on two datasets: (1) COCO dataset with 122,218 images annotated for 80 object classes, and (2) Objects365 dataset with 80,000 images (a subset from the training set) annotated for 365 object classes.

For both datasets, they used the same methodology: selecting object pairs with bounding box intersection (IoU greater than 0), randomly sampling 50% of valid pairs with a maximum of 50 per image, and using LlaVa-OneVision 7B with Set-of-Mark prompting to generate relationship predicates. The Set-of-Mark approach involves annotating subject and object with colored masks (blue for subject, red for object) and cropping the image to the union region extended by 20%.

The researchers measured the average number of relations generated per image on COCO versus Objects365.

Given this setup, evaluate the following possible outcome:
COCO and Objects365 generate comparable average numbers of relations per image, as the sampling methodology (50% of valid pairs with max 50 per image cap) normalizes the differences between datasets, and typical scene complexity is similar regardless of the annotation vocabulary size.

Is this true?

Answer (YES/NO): NO